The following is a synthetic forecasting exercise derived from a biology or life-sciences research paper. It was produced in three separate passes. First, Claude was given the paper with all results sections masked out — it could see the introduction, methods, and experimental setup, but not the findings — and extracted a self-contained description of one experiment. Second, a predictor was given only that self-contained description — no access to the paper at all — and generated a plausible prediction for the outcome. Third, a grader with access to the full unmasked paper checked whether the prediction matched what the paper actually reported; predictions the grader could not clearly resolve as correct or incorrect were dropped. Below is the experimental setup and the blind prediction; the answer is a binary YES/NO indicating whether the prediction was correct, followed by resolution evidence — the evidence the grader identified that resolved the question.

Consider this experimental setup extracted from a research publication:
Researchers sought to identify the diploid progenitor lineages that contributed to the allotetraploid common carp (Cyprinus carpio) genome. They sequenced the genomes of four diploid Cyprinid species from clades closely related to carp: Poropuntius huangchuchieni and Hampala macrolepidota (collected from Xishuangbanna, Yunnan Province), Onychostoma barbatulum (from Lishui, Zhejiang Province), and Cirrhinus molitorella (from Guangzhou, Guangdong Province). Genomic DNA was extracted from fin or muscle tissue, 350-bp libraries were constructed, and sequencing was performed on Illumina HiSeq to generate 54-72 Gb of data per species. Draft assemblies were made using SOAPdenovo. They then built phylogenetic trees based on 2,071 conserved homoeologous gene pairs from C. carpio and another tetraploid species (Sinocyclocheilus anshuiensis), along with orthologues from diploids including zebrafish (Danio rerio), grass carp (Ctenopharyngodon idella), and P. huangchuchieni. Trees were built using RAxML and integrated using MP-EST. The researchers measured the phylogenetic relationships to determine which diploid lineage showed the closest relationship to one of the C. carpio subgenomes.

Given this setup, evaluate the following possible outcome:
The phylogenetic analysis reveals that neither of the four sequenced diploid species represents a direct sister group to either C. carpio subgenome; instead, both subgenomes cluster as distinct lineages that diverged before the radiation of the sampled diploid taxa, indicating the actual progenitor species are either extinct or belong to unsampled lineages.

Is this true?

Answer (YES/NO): NO